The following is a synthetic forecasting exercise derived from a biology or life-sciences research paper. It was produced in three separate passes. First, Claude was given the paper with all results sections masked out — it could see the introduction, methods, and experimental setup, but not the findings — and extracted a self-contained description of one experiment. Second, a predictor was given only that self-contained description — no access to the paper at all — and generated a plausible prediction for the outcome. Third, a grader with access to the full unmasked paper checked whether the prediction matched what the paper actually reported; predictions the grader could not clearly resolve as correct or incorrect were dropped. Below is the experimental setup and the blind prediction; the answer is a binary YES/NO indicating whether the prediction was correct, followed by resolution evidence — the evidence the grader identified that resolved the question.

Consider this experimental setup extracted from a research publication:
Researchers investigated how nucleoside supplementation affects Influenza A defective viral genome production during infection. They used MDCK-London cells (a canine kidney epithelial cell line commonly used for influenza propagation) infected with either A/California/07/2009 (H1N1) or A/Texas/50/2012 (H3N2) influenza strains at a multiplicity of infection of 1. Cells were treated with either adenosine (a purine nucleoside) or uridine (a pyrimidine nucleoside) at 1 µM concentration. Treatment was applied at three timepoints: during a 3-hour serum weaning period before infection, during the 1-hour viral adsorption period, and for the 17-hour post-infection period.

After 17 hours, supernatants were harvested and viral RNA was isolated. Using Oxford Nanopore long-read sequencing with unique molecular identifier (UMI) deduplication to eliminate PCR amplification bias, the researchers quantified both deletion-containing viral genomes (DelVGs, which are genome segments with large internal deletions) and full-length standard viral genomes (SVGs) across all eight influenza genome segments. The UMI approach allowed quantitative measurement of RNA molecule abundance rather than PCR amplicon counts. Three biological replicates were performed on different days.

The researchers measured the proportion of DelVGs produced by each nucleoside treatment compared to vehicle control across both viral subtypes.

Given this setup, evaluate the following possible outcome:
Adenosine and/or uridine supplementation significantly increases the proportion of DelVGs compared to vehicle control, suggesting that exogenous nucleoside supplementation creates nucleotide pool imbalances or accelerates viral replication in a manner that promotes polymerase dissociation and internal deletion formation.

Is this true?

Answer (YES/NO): YES